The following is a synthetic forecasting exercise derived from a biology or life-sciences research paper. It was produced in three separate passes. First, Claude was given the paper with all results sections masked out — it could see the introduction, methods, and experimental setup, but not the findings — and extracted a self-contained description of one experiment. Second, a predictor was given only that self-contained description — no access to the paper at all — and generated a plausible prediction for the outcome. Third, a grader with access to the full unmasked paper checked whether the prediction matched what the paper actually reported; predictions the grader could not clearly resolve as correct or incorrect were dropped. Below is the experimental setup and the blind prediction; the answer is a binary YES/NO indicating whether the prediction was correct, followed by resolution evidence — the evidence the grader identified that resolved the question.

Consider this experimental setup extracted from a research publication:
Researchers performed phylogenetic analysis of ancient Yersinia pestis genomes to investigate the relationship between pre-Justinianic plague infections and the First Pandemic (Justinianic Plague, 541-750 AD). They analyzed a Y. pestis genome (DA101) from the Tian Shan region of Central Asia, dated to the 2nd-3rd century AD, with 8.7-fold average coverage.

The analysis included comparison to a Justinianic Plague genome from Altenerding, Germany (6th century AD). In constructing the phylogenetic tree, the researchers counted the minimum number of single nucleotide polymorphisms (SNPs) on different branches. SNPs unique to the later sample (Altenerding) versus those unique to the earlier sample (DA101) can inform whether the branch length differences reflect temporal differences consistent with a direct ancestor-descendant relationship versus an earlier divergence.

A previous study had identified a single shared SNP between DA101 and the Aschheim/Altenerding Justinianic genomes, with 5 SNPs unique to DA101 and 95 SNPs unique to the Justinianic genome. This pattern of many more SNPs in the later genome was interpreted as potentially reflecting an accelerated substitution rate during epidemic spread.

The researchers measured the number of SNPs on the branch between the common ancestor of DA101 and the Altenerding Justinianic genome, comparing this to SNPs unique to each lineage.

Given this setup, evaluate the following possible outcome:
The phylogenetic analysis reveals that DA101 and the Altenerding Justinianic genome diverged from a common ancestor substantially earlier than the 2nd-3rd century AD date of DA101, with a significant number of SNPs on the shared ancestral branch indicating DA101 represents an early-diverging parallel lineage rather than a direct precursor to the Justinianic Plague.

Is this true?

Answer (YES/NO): YES